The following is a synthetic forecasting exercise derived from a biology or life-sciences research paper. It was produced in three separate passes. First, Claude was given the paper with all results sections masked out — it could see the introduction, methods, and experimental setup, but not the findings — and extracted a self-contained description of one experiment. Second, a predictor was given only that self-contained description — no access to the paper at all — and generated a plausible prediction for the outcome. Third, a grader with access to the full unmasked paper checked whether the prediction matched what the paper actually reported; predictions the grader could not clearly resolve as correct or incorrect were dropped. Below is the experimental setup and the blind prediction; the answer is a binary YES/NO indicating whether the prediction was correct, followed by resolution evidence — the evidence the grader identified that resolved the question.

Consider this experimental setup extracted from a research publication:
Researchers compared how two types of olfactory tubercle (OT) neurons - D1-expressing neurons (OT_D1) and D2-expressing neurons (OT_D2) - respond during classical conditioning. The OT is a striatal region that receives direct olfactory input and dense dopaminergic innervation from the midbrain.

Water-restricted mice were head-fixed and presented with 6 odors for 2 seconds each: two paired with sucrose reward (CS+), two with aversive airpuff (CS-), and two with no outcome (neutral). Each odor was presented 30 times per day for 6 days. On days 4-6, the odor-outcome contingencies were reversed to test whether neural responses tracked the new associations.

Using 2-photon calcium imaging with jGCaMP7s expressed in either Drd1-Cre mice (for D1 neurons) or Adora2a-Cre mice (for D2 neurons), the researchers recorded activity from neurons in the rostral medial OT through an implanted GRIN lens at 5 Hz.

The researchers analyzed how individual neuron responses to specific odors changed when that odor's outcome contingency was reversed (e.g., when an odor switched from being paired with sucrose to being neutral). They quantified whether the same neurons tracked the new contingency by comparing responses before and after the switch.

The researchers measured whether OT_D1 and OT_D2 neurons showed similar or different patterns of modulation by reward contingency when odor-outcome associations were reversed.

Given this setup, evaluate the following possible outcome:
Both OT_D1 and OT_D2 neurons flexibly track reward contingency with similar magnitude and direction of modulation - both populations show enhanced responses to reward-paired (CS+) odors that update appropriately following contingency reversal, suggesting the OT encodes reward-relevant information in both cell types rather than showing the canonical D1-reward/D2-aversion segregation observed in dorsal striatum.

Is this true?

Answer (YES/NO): NO